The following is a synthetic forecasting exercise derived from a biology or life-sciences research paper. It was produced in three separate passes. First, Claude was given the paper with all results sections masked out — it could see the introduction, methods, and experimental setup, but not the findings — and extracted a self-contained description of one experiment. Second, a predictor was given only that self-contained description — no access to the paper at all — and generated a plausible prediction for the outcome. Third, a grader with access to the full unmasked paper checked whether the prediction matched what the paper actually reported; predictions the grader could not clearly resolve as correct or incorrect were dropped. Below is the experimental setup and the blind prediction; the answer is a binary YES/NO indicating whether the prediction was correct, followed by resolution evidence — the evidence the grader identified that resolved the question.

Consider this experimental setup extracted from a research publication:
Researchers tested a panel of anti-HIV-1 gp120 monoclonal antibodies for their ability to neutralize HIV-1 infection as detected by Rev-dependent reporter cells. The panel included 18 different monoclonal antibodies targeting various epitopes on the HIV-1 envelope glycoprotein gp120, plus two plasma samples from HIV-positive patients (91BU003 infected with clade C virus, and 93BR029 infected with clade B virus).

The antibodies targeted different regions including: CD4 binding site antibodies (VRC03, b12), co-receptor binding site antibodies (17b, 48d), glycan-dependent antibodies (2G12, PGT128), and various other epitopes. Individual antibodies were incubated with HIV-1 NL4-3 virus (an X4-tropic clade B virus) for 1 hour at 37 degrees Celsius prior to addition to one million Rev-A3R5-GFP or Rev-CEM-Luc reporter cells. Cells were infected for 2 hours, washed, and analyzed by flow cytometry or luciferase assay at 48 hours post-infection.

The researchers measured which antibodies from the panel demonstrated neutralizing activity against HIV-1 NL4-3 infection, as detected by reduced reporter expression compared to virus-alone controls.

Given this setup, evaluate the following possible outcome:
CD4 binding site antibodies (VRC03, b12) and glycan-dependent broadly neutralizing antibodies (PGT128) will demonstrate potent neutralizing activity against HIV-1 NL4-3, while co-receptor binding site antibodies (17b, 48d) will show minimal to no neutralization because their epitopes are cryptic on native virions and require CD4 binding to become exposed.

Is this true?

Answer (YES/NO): NO